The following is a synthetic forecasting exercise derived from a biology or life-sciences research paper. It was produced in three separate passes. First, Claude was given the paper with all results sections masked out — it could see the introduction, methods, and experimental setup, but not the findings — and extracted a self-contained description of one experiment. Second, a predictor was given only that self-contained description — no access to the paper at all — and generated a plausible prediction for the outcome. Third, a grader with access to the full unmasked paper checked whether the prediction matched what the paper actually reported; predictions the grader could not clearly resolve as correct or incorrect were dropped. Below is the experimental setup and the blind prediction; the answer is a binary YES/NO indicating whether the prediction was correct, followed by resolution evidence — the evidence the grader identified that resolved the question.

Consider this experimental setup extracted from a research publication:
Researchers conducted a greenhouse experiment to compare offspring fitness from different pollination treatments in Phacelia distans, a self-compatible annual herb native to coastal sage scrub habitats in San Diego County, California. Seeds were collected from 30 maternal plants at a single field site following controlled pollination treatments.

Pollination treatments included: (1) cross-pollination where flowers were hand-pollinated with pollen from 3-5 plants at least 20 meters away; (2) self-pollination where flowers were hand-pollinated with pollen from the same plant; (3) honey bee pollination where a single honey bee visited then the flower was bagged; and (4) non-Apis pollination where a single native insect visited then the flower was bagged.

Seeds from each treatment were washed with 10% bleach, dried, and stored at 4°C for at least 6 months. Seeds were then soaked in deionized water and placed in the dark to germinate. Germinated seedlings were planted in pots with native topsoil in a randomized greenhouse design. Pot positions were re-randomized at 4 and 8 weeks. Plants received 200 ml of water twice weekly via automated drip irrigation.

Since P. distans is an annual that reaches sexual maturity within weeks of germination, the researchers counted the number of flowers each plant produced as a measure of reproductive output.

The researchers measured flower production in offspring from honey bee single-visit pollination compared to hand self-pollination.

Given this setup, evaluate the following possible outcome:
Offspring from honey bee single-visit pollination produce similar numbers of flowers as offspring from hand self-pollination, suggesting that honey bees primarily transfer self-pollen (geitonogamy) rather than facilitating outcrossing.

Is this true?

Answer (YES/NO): YES